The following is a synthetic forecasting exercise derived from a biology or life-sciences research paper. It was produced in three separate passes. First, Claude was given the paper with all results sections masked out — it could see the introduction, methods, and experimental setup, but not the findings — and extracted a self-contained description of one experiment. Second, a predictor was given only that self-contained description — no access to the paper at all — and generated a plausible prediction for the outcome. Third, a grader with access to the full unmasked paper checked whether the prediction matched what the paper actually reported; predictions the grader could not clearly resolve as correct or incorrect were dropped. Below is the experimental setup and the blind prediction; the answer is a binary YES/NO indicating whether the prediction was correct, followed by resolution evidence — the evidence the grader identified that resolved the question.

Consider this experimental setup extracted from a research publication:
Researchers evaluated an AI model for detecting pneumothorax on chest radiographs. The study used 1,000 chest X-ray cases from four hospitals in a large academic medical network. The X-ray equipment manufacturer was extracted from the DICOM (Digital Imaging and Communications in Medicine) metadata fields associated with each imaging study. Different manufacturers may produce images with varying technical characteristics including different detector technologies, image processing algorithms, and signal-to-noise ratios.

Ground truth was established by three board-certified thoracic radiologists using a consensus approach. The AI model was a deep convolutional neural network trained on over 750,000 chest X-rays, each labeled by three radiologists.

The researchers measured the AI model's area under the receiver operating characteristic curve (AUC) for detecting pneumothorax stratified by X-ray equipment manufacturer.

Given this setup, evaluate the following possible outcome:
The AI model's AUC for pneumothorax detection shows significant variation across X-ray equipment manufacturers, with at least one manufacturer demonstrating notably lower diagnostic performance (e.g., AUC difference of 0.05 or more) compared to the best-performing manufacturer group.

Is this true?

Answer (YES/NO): YES